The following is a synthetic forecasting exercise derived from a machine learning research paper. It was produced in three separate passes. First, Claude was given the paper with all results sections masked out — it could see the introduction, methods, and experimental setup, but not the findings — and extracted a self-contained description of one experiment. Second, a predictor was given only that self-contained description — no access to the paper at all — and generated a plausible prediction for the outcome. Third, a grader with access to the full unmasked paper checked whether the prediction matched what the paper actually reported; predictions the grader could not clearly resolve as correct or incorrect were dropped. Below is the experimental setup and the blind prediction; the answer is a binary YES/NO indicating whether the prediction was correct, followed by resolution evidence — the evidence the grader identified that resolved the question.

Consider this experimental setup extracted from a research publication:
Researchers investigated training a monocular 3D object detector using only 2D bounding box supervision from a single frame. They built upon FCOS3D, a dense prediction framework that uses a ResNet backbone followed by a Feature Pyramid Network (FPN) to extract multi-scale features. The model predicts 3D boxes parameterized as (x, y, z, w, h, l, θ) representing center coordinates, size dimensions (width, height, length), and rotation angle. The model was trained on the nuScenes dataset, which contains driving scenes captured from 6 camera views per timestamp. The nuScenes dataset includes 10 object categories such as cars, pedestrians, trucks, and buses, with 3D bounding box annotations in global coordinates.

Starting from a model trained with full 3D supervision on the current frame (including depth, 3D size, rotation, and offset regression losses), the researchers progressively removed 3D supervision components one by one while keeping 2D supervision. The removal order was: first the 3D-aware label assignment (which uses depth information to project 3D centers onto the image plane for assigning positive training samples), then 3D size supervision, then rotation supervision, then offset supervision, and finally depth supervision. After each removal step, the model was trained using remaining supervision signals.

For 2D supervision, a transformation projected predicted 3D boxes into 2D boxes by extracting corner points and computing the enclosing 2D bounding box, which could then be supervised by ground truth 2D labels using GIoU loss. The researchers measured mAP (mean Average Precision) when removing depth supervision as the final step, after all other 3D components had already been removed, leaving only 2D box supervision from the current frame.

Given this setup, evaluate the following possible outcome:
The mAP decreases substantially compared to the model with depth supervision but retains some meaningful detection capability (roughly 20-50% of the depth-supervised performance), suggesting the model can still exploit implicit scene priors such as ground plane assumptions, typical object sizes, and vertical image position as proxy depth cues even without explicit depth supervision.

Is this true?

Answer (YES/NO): NO